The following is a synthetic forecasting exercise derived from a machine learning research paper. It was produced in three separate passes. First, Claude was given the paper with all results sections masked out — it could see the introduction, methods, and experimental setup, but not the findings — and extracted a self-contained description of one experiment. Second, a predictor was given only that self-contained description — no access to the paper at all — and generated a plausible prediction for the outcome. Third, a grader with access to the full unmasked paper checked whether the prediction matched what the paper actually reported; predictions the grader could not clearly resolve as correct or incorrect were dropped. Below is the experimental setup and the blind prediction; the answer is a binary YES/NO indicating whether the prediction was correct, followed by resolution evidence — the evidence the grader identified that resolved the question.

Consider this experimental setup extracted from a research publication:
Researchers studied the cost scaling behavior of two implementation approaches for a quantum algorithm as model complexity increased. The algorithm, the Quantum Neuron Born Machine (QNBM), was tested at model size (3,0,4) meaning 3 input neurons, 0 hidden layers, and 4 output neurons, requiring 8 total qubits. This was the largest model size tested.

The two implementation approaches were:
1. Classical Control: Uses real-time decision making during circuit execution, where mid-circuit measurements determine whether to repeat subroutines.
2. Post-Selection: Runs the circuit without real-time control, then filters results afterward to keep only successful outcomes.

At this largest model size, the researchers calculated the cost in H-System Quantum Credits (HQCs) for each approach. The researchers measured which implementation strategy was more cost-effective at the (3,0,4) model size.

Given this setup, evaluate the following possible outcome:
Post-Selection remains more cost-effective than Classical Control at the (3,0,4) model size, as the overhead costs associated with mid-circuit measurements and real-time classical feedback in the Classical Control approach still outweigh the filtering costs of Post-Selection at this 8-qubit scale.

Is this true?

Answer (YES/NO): NO